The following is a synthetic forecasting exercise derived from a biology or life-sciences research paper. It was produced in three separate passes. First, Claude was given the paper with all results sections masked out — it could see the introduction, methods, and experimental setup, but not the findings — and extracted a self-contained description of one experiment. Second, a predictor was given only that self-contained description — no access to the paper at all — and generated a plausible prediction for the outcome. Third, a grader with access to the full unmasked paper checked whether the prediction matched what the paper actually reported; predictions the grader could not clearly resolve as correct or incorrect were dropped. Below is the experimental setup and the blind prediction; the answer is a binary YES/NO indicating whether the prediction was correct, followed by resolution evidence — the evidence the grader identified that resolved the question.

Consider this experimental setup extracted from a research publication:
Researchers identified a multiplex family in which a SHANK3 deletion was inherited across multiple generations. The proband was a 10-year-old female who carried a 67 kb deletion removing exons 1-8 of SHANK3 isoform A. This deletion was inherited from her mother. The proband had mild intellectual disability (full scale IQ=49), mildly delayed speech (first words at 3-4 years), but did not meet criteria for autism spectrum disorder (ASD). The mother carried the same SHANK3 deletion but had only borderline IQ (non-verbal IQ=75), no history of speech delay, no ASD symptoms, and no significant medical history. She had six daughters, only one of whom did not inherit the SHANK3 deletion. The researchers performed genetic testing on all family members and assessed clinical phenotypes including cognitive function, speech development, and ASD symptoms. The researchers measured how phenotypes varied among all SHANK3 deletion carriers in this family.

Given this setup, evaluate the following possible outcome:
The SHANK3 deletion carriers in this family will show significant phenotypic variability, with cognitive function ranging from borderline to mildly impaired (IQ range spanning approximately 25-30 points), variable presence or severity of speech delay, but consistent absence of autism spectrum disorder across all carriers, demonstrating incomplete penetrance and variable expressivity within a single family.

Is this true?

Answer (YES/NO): NO